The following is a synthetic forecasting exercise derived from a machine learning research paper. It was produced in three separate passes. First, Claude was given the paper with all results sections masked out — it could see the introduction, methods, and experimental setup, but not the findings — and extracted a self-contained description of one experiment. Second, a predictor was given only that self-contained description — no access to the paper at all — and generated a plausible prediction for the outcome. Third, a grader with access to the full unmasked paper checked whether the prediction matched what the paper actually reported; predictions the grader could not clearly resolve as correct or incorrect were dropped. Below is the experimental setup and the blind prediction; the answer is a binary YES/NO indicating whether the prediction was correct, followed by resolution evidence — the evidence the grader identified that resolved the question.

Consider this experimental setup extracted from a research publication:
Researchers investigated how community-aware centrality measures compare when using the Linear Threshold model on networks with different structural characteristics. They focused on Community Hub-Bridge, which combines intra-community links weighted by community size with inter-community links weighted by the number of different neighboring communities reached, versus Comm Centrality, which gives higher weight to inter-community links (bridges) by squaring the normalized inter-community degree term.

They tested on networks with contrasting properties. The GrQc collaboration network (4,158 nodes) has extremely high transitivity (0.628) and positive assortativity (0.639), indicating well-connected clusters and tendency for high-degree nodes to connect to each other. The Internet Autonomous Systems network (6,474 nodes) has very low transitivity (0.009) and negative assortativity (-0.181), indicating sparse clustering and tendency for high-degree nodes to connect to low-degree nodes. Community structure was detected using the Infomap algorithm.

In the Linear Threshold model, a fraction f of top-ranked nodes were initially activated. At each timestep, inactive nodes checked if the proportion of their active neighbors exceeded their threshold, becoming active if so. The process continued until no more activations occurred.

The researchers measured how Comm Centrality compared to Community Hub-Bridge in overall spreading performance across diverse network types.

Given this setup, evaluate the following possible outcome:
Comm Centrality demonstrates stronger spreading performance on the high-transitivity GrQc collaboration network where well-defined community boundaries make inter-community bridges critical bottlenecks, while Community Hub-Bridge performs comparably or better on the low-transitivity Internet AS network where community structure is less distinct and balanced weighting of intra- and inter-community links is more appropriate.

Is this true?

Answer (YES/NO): NO